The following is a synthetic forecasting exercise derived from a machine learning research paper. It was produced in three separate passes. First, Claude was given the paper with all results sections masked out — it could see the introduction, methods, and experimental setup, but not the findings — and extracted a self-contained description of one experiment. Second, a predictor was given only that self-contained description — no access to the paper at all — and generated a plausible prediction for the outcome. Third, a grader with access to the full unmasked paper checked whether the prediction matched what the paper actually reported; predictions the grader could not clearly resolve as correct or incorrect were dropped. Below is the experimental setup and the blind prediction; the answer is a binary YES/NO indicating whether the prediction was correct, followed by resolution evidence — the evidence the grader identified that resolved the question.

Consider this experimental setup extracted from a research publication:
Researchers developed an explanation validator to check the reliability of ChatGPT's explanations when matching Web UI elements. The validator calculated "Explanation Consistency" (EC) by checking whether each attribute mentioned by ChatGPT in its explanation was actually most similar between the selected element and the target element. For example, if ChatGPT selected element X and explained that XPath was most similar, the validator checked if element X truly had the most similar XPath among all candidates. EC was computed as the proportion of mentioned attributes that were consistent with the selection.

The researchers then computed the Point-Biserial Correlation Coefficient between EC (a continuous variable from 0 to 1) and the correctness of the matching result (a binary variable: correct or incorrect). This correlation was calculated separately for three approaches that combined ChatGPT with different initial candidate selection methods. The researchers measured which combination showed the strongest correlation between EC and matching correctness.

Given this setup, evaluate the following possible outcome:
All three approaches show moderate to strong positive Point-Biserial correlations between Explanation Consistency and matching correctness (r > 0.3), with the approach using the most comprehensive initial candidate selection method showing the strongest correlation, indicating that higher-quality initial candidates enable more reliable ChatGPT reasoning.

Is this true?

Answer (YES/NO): YES